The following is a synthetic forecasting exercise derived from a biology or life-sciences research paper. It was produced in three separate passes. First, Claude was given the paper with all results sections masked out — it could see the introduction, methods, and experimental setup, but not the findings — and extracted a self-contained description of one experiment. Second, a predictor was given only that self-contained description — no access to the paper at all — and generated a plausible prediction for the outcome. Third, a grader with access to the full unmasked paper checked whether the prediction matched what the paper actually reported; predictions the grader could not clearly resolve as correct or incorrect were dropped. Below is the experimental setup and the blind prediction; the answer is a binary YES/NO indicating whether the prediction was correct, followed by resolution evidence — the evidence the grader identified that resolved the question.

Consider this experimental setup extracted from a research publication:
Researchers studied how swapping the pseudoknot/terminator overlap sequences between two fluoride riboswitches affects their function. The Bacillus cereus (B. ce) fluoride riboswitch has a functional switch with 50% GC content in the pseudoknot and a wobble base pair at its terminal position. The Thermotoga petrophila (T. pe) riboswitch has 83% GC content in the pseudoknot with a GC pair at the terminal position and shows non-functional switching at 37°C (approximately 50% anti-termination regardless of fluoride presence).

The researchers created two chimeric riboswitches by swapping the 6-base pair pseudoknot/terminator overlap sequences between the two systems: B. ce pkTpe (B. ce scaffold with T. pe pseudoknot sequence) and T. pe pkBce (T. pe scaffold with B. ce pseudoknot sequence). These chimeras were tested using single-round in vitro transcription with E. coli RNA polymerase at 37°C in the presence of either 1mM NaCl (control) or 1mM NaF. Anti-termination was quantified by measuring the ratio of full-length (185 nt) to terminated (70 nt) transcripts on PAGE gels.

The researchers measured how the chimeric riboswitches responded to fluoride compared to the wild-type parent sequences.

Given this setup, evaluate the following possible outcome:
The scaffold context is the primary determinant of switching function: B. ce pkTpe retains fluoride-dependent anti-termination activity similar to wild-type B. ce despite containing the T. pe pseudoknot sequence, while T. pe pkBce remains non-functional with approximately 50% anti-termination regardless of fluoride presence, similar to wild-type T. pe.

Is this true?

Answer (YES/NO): NO